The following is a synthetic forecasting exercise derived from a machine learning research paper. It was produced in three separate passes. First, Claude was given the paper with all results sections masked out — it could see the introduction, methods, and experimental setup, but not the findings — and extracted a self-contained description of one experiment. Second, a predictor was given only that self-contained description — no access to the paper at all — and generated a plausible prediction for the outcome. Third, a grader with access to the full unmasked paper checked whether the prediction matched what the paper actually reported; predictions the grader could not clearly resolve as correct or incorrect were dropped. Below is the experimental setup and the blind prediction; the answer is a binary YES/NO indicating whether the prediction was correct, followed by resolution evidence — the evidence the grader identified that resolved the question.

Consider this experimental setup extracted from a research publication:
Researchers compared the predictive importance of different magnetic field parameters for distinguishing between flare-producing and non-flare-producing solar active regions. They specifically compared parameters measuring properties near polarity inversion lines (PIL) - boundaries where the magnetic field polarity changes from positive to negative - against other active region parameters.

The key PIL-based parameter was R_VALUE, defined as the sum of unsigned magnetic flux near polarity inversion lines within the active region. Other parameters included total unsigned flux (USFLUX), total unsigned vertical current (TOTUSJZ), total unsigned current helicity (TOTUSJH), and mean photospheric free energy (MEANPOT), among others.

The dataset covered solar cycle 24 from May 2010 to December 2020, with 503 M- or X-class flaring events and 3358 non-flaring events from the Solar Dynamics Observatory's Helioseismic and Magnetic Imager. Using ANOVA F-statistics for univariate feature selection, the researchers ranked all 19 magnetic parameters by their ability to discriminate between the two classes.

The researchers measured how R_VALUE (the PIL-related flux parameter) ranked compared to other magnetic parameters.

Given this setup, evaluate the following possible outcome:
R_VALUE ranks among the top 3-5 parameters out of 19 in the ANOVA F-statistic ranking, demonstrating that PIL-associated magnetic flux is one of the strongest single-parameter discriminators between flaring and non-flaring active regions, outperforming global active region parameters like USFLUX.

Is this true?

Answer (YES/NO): NO